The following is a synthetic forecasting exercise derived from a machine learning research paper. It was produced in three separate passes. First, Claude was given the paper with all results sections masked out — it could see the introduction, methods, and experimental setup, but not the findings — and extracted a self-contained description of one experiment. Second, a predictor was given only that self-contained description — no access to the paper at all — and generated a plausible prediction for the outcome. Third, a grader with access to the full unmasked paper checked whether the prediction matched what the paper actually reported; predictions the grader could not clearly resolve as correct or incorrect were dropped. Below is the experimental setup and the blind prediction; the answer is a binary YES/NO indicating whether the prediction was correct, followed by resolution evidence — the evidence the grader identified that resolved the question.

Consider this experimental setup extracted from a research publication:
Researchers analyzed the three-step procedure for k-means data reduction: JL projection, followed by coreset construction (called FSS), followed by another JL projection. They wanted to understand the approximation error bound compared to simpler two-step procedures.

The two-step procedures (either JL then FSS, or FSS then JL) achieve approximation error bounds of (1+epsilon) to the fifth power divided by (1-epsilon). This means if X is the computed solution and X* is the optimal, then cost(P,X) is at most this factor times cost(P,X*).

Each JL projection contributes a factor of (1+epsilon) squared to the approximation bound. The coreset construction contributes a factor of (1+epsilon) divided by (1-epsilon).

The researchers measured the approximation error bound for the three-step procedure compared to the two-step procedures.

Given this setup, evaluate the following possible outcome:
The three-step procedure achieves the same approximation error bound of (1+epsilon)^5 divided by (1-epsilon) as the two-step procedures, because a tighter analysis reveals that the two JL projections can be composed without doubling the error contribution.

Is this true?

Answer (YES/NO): NO